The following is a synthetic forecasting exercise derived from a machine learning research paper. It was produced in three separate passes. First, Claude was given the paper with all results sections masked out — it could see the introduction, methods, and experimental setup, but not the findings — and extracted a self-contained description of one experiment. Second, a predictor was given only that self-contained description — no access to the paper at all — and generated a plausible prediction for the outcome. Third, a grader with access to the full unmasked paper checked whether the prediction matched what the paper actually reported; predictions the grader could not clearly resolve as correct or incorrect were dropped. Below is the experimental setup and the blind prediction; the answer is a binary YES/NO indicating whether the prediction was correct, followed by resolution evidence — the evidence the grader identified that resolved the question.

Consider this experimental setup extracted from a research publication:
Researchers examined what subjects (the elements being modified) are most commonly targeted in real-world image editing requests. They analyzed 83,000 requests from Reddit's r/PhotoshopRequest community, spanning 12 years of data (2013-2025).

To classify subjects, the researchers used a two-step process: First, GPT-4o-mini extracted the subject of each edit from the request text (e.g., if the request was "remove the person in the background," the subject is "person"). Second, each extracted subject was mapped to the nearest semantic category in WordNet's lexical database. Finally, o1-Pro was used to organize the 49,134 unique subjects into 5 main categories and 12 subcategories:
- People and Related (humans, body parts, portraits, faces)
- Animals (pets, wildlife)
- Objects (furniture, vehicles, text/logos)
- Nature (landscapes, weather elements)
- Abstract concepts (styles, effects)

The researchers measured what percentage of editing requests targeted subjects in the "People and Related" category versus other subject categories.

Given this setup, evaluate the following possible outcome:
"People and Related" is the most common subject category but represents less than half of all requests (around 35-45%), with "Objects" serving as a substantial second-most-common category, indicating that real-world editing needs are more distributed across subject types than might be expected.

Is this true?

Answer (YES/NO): NO